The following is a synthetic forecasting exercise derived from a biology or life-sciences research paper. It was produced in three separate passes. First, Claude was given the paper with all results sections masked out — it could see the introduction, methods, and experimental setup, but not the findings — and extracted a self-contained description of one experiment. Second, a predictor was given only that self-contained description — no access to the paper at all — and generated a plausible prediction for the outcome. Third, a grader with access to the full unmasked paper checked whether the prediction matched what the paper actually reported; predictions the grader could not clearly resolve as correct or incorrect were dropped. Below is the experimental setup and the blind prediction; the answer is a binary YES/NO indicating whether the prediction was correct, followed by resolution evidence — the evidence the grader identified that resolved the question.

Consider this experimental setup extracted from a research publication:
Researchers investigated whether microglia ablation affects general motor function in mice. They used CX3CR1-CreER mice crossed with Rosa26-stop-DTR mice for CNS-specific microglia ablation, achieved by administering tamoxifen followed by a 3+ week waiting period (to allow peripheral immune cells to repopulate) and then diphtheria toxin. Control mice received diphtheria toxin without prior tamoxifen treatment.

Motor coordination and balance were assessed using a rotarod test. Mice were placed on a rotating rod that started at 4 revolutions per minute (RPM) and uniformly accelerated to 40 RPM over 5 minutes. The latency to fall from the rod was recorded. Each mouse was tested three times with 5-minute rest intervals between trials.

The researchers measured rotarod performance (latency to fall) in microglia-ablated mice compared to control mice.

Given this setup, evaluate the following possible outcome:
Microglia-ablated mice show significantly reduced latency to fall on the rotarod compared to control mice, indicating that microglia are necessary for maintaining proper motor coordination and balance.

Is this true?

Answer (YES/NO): NO